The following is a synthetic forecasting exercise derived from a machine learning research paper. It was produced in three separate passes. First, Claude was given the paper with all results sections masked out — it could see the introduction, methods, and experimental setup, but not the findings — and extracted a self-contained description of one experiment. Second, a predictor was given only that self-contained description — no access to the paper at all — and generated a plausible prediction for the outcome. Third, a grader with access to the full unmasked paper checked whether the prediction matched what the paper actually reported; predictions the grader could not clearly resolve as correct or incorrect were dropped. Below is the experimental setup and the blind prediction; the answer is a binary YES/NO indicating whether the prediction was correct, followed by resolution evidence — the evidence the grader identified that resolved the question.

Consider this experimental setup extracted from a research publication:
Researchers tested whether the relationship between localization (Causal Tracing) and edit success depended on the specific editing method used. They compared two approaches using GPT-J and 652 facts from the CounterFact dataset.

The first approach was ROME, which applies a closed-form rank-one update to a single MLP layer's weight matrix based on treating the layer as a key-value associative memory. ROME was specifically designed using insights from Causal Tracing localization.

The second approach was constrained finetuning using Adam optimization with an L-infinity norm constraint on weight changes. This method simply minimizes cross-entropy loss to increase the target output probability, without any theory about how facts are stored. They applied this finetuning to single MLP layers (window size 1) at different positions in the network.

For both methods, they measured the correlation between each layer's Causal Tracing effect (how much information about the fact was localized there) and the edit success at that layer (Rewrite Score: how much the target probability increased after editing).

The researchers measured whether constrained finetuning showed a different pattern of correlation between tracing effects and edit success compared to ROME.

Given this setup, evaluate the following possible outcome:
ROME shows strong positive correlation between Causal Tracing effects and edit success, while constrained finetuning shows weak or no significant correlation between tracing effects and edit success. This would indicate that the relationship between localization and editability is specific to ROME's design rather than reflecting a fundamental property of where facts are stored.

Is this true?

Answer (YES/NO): NO